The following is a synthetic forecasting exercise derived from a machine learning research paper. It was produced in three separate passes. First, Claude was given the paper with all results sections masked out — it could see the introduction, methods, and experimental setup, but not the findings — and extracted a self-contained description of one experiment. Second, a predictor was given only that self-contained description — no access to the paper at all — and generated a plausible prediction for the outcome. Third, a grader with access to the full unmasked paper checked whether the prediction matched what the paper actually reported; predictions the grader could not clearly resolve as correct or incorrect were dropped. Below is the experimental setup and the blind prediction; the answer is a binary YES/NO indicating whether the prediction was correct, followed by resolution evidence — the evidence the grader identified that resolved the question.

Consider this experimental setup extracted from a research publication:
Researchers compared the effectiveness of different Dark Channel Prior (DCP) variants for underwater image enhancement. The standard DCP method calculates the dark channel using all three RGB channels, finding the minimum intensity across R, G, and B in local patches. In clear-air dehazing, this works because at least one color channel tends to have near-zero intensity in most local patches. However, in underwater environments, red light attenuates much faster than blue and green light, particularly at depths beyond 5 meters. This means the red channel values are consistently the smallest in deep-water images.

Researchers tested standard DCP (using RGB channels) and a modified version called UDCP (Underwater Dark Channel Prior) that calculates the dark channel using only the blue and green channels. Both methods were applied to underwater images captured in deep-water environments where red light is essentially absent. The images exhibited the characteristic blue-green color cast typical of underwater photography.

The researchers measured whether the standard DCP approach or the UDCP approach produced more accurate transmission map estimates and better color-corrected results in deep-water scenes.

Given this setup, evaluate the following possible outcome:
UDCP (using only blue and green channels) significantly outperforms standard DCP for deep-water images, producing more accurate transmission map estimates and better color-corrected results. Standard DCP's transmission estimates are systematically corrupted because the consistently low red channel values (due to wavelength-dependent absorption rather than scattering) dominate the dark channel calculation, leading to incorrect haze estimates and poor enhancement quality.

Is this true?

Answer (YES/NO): YES